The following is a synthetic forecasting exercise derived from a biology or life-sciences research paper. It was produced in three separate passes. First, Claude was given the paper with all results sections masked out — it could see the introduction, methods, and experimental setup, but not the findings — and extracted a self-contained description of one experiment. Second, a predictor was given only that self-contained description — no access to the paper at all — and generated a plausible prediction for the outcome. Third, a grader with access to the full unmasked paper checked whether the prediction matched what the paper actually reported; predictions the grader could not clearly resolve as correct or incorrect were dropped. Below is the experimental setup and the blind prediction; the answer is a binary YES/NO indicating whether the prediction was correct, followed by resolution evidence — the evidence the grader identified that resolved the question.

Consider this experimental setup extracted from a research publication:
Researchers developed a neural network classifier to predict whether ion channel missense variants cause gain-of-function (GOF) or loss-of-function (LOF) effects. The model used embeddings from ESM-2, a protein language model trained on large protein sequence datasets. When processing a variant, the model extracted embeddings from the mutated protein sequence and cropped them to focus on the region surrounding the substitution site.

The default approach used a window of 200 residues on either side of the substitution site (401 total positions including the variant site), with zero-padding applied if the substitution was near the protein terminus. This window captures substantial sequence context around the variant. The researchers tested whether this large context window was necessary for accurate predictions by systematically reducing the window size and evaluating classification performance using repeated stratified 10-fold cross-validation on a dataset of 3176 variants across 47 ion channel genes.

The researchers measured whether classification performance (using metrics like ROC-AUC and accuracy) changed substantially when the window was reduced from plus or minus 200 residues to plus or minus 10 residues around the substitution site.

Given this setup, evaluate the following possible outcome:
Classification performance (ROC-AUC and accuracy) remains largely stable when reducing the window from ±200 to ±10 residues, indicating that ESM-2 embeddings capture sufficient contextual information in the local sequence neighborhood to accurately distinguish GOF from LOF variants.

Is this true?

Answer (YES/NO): YES